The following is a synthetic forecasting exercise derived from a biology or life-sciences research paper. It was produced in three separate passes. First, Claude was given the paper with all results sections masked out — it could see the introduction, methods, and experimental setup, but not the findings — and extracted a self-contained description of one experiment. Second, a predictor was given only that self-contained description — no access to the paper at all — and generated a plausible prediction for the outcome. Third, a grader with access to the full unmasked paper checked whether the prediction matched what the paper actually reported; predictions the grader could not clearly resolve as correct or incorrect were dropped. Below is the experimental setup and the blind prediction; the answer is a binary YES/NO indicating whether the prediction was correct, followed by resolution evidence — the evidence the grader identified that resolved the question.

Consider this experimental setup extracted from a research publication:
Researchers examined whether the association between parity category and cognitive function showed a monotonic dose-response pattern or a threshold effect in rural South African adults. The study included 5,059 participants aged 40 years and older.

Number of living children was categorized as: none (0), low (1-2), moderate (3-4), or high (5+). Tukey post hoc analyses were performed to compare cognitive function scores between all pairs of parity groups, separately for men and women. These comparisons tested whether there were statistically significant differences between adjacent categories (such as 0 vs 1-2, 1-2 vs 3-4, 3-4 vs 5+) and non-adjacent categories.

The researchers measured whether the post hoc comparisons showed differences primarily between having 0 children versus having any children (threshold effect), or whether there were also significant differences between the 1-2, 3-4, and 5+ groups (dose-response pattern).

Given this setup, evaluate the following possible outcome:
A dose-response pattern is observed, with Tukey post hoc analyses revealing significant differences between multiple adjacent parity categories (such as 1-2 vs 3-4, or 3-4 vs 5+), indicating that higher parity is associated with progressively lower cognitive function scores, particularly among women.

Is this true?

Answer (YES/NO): NO